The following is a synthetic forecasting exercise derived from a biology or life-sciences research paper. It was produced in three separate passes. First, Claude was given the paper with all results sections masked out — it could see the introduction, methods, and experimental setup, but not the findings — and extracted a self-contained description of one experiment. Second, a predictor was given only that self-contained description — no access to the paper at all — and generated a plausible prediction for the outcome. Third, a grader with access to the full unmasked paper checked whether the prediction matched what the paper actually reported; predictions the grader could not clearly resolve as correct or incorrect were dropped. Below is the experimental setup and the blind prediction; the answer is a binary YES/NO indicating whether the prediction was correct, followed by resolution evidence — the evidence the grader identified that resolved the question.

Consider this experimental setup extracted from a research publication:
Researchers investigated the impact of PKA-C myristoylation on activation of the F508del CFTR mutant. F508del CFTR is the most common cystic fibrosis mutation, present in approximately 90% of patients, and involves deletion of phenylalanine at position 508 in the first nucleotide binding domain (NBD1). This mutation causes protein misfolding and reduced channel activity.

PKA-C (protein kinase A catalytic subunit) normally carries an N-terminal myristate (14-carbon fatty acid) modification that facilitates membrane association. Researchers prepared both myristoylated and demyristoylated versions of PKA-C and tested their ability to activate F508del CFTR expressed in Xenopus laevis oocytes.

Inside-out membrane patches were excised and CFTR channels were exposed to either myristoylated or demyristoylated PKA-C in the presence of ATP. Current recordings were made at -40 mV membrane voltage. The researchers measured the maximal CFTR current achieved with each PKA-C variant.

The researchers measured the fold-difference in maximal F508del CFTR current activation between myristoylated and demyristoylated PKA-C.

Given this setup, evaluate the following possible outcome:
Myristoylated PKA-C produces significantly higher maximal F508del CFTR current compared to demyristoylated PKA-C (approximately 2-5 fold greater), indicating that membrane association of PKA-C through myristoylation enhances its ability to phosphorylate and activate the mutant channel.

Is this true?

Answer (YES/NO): NO